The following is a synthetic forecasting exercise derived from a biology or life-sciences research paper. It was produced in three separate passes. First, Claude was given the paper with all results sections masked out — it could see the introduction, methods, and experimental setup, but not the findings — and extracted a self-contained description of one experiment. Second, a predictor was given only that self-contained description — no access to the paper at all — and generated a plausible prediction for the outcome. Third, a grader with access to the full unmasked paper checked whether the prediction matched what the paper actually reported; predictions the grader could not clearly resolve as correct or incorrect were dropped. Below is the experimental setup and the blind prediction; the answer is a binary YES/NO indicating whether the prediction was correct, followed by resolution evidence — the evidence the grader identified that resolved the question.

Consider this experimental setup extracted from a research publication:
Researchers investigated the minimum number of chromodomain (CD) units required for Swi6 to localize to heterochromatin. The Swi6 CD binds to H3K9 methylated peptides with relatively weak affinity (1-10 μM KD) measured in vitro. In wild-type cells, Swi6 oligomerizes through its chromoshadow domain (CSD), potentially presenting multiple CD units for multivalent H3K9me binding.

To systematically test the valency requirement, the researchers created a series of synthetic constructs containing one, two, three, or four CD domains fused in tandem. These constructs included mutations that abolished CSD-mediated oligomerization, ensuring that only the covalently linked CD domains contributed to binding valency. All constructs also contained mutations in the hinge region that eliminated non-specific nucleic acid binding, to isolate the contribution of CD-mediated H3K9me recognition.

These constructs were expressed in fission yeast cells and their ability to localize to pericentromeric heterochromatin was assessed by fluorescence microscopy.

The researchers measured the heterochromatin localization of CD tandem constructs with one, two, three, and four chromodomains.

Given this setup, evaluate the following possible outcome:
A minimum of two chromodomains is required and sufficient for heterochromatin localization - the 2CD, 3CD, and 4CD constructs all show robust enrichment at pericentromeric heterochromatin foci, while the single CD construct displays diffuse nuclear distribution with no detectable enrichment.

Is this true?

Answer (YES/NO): NO